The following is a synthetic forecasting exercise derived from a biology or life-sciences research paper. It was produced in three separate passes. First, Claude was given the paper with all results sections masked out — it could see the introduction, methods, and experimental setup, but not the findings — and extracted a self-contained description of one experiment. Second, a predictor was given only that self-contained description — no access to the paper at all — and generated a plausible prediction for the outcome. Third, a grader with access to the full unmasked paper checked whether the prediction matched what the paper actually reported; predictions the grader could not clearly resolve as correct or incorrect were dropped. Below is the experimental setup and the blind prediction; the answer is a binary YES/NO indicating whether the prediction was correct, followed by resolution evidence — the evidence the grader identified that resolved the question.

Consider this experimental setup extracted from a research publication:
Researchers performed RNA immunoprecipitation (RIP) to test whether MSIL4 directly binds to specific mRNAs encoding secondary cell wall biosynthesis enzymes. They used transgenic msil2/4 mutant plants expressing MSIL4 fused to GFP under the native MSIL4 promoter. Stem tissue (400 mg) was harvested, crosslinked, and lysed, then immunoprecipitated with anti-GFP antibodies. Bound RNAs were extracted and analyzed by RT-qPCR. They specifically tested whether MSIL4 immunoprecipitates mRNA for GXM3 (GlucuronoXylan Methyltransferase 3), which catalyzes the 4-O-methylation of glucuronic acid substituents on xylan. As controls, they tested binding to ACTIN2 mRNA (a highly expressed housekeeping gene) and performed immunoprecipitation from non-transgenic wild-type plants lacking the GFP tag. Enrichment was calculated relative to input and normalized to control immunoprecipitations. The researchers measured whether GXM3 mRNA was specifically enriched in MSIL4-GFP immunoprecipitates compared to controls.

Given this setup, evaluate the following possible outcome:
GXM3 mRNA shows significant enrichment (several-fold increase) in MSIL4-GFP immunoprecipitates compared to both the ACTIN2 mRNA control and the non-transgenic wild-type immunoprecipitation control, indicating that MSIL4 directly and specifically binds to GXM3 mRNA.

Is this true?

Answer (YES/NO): YES